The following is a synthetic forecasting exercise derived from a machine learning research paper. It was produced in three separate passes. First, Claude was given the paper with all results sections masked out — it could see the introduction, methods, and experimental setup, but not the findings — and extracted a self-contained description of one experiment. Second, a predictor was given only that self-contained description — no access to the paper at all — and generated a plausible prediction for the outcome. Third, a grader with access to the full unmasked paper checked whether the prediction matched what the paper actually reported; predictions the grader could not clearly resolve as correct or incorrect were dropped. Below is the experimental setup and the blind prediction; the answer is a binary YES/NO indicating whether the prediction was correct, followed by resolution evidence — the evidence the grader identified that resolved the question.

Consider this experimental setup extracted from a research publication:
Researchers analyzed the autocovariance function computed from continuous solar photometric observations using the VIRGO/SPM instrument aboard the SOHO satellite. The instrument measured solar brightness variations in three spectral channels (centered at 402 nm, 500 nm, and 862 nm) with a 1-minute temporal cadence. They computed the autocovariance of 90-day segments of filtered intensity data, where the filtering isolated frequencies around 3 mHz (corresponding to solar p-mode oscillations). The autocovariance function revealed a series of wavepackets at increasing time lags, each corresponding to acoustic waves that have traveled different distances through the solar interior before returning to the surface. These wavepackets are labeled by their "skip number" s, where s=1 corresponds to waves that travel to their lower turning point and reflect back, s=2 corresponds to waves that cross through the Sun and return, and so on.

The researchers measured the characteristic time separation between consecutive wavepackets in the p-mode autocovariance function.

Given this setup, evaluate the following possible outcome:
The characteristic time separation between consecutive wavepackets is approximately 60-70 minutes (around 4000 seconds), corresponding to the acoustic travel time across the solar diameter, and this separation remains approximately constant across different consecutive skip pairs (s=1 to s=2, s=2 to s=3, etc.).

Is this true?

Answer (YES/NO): NO